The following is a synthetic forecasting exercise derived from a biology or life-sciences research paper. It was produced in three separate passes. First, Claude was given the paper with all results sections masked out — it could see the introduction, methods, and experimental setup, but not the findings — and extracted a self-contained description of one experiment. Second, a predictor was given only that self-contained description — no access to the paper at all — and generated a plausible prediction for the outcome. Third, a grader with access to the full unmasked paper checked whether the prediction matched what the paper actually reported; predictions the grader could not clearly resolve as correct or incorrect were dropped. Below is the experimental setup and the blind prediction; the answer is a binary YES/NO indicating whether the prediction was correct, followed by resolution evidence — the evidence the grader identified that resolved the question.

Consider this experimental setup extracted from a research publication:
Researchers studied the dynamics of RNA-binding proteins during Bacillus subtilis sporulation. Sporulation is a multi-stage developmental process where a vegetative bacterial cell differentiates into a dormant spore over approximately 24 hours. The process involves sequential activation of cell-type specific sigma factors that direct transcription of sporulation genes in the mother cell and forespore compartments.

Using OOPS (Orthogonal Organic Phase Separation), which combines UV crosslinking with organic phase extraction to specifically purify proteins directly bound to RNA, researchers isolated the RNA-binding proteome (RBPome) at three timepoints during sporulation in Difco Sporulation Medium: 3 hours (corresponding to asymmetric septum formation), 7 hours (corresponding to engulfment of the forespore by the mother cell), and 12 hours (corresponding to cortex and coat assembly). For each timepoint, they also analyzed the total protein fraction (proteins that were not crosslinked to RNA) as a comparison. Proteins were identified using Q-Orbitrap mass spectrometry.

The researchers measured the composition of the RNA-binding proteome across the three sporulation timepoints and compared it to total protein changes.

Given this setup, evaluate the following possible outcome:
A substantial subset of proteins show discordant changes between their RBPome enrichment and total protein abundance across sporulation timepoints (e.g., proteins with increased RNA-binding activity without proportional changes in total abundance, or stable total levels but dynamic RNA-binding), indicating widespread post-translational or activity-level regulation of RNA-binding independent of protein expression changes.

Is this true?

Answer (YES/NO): YES